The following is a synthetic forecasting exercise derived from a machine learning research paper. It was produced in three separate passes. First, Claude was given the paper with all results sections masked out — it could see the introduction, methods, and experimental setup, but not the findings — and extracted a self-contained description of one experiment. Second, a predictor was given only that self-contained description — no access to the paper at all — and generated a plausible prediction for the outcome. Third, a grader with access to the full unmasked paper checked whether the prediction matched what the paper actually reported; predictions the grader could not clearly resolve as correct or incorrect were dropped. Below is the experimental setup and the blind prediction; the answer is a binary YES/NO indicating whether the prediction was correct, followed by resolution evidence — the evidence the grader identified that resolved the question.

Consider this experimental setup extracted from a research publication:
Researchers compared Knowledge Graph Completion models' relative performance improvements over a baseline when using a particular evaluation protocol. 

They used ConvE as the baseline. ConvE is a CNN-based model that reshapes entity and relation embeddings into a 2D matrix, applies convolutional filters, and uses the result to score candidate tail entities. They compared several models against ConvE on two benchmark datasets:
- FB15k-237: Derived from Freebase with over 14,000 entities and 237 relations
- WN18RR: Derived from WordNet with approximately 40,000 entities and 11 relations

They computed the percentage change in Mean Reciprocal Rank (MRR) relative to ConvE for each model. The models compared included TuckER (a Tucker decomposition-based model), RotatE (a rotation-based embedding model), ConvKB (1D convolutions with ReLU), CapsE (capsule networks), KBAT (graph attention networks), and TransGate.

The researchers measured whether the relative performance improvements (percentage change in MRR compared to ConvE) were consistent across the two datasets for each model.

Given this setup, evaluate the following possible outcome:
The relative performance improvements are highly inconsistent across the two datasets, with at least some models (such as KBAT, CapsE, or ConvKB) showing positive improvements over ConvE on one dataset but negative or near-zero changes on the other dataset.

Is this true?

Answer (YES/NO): YES